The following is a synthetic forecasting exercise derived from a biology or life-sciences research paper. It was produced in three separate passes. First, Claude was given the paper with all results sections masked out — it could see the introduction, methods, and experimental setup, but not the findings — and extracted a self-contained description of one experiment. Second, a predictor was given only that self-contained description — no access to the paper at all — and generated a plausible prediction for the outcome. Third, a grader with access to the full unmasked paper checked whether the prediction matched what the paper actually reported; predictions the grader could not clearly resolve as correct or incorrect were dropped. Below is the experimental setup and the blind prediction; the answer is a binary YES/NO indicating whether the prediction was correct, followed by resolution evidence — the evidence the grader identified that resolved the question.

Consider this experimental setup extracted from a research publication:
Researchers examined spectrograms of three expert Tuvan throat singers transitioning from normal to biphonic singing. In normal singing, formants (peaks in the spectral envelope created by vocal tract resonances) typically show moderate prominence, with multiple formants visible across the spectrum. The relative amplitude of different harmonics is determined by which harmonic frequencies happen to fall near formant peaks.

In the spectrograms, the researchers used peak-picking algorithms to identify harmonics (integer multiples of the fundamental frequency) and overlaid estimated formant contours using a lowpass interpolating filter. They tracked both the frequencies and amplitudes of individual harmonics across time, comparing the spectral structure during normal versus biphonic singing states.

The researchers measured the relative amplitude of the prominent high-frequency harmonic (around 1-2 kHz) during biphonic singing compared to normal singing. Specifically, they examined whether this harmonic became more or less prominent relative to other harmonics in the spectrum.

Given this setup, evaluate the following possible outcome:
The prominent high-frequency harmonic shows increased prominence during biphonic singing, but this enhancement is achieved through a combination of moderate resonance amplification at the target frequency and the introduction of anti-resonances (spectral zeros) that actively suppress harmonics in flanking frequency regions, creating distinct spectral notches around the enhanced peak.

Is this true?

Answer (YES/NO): NO